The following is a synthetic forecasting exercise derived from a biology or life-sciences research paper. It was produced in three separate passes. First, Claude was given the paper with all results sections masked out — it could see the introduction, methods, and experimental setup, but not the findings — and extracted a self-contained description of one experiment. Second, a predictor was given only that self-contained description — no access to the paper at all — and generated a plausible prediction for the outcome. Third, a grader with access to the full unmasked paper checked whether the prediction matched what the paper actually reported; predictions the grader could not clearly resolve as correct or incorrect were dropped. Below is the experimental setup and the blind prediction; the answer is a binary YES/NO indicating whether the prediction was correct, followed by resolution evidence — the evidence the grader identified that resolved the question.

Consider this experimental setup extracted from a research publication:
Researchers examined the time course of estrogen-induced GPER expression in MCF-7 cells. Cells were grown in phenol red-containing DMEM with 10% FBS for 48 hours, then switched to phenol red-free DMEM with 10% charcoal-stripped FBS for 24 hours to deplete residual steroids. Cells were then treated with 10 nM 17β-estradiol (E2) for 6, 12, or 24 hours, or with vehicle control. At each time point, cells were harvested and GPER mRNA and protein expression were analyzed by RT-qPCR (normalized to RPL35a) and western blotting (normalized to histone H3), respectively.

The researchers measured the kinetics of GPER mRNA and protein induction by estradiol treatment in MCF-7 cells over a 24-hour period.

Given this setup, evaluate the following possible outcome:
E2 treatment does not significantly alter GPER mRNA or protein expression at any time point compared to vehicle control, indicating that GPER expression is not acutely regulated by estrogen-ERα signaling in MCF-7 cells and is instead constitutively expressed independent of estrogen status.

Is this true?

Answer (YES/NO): NO